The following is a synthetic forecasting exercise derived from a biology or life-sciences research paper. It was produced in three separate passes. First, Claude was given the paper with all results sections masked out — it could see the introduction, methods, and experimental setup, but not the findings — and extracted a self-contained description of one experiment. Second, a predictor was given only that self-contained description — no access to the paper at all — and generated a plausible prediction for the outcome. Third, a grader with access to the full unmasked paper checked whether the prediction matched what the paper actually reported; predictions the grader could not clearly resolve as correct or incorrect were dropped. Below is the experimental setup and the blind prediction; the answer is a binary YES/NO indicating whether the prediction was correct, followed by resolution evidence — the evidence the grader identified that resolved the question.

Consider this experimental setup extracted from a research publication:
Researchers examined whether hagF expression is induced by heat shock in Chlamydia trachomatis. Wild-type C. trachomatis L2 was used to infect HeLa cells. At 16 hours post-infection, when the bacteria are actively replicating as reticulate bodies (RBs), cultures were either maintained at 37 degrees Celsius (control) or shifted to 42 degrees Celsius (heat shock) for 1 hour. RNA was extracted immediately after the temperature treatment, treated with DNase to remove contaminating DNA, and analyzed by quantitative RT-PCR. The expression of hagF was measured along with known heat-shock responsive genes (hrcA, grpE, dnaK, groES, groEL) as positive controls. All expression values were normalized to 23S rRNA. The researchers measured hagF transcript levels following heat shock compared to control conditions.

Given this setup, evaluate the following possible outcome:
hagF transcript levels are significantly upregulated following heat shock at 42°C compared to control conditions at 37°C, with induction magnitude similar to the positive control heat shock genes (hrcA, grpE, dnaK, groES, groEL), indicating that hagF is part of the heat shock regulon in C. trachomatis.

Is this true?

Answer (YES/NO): YES